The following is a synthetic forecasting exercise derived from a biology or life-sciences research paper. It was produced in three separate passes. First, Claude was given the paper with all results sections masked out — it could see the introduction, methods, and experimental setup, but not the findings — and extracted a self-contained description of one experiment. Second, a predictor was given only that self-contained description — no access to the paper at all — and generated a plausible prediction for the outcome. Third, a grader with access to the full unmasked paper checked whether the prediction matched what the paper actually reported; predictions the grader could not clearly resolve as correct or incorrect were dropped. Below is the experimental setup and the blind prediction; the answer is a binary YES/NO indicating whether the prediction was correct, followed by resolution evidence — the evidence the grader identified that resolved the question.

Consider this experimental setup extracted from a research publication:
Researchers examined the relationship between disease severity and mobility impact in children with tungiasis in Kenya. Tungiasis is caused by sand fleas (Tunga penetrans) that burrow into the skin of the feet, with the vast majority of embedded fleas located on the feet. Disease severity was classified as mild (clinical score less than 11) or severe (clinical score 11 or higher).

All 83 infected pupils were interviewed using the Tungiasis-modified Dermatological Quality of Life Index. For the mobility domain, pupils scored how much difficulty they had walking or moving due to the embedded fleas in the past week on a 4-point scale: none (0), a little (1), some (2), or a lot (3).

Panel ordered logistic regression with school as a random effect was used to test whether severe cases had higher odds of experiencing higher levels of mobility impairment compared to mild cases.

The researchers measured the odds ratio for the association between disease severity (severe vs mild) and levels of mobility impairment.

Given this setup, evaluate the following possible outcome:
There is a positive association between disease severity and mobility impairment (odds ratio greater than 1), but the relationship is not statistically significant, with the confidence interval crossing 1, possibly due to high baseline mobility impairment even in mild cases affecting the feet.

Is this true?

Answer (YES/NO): NO